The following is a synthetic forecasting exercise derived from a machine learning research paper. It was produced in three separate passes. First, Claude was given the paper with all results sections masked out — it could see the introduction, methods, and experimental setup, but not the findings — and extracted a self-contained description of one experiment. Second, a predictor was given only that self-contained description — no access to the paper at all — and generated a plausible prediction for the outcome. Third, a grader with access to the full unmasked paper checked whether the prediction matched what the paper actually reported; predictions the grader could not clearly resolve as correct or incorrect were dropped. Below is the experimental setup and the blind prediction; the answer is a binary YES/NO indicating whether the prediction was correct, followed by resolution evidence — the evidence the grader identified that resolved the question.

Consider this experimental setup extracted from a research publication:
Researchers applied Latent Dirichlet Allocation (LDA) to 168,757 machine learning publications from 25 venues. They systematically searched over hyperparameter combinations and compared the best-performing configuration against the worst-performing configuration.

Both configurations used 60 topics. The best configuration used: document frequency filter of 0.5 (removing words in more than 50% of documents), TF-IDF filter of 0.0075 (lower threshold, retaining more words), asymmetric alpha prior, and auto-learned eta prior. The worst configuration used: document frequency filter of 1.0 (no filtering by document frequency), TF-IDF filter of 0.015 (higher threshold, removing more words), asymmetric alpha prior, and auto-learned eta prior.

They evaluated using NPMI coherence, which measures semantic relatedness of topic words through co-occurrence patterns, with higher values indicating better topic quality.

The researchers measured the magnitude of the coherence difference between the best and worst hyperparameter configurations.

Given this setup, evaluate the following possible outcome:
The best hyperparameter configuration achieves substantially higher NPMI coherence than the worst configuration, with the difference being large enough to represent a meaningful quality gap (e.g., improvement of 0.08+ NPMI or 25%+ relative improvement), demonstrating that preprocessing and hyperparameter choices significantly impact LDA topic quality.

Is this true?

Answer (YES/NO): NO